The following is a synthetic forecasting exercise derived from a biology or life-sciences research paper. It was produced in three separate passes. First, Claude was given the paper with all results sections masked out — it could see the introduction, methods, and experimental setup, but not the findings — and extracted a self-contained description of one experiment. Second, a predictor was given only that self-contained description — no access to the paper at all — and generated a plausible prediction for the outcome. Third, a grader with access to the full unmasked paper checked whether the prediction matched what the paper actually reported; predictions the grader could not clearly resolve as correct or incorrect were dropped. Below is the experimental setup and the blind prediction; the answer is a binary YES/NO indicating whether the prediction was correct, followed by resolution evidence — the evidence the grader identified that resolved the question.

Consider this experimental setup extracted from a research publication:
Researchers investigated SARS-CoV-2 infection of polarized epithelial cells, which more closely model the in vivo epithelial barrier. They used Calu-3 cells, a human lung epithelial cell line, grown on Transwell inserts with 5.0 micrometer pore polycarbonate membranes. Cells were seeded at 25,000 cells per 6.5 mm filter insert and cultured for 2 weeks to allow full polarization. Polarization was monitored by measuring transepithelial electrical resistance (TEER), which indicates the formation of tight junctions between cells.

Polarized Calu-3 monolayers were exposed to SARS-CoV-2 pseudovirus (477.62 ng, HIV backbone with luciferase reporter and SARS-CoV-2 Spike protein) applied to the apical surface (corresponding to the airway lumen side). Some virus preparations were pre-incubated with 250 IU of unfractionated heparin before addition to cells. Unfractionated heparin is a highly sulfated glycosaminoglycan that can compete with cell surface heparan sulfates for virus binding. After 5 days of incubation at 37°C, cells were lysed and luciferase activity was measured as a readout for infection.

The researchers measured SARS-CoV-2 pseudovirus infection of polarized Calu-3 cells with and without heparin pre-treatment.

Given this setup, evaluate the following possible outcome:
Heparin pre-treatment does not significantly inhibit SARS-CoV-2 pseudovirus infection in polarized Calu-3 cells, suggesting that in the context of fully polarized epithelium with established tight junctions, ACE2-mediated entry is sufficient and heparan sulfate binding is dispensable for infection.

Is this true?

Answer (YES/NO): NO